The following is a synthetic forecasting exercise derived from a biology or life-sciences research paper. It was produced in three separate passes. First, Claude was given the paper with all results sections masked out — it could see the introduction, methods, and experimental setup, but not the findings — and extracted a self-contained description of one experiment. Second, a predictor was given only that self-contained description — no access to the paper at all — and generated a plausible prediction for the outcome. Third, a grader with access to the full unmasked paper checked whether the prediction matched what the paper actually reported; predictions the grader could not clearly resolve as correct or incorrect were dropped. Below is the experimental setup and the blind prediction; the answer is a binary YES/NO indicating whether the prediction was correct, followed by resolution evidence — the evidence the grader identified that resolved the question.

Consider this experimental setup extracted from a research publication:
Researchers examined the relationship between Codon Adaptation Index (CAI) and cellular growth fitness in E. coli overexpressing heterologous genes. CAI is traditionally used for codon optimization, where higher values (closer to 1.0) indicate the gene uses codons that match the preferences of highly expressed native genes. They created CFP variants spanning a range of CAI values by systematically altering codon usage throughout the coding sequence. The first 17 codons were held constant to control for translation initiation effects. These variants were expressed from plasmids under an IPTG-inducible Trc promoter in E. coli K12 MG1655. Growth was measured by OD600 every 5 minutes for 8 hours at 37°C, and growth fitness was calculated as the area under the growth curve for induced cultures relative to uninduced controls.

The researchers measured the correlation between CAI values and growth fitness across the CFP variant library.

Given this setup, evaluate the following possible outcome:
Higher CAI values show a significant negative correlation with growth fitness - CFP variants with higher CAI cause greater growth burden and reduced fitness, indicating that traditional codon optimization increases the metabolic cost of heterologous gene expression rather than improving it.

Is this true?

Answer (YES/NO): NO